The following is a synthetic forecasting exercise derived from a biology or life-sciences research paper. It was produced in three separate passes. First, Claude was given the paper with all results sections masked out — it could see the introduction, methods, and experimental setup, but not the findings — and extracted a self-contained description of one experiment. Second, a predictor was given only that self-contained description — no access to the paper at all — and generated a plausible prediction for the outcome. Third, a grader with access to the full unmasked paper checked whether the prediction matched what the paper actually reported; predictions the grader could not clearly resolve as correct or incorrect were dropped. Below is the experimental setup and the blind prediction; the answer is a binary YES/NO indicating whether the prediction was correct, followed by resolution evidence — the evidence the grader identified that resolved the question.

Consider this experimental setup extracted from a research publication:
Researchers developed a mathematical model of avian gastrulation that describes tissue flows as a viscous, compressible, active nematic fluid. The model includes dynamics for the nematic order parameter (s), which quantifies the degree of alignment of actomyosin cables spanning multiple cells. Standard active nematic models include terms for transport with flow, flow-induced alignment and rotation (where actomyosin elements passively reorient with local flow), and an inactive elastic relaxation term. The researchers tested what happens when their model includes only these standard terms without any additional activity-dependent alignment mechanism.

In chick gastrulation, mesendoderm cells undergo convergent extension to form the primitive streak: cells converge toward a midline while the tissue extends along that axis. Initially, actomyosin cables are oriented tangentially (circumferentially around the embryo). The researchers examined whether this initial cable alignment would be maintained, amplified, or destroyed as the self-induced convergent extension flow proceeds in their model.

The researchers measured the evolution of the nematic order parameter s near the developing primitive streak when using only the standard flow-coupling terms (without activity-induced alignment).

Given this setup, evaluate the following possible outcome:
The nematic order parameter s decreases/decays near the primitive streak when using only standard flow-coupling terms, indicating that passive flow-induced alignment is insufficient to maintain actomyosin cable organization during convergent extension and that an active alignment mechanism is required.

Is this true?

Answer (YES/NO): YES